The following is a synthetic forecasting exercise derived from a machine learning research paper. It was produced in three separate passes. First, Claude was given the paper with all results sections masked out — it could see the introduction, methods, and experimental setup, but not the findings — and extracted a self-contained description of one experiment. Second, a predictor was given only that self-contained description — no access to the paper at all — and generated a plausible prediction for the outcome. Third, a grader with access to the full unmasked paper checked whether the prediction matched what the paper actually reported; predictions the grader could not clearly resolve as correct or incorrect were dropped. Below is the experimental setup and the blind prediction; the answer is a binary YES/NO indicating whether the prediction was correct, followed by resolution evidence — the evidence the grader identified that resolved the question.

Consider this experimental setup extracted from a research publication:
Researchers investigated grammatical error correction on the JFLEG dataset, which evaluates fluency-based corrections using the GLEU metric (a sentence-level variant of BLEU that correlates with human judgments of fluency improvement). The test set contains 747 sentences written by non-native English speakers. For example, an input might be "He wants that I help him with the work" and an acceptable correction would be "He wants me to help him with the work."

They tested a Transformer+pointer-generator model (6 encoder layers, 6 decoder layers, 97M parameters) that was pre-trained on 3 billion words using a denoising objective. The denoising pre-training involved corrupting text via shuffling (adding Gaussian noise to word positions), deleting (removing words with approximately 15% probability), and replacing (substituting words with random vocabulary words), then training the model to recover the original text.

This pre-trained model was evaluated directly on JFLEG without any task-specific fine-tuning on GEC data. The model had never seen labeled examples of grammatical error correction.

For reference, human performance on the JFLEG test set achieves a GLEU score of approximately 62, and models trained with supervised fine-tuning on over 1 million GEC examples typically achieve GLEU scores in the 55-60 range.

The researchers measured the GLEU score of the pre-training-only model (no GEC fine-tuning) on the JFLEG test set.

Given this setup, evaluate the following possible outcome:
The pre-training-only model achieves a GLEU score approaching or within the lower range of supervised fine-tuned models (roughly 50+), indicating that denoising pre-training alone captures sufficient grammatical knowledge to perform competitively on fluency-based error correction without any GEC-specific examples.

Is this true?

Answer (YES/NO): NO